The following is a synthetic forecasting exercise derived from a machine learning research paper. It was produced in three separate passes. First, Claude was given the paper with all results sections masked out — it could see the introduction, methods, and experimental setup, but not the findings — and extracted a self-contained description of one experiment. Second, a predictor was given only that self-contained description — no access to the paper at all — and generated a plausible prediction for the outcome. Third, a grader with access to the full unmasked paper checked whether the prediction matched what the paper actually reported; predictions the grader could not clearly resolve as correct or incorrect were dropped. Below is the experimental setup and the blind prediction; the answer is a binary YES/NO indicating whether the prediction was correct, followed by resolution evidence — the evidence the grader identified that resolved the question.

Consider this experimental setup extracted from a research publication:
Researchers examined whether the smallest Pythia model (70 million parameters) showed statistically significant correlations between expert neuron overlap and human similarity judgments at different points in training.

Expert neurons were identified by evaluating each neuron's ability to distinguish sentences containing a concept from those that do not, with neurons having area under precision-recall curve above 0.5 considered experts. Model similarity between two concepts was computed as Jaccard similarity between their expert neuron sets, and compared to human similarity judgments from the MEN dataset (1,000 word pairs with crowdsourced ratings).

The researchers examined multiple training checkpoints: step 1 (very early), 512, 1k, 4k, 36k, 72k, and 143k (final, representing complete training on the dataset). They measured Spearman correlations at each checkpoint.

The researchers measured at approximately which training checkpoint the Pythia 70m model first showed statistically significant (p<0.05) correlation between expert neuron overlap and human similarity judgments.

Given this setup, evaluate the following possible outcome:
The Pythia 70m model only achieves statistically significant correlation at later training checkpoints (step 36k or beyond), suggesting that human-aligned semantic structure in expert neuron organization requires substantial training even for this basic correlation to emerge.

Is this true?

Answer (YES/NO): NO